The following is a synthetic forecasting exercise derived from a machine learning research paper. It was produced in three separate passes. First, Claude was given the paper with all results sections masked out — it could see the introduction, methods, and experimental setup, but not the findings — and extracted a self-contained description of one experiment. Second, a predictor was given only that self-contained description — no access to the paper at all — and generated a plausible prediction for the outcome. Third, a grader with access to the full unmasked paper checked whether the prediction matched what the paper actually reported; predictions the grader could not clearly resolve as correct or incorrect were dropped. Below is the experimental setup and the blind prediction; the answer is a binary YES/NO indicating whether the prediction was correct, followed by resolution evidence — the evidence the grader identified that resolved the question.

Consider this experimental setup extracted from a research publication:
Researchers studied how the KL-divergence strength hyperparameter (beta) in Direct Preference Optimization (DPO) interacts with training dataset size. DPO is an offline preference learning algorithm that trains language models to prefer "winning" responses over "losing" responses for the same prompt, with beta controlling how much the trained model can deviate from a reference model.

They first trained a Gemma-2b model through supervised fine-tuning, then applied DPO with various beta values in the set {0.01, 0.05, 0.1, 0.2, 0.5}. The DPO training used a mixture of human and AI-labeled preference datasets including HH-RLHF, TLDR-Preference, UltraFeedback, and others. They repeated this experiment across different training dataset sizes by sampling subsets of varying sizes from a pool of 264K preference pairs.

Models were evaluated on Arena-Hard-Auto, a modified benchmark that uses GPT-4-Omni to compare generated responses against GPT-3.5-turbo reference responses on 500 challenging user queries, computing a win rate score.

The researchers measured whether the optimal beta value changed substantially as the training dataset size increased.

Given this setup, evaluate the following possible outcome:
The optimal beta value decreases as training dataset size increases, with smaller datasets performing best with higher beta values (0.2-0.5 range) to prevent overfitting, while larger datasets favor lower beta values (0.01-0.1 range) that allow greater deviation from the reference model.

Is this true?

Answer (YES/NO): NO